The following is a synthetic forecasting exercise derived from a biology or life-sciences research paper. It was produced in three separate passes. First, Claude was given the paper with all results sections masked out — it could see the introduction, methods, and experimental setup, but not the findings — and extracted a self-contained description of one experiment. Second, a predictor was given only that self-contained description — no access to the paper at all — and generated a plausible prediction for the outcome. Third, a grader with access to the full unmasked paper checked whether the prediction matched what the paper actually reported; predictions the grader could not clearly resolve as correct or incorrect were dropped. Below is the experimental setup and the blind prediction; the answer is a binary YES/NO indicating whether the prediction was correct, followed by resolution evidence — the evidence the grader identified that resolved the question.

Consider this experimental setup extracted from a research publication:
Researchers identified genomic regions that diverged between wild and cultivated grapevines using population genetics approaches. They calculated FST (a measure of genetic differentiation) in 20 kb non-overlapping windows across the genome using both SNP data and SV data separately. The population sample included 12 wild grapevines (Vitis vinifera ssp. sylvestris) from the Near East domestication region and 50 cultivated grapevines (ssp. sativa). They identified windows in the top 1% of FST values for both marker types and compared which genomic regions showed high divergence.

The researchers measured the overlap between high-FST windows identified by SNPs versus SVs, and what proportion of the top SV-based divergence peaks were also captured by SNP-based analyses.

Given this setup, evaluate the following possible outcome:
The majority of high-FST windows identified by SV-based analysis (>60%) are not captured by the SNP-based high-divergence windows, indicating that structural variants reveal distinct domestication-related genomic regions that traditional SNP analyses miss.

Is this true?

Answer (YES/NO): YES